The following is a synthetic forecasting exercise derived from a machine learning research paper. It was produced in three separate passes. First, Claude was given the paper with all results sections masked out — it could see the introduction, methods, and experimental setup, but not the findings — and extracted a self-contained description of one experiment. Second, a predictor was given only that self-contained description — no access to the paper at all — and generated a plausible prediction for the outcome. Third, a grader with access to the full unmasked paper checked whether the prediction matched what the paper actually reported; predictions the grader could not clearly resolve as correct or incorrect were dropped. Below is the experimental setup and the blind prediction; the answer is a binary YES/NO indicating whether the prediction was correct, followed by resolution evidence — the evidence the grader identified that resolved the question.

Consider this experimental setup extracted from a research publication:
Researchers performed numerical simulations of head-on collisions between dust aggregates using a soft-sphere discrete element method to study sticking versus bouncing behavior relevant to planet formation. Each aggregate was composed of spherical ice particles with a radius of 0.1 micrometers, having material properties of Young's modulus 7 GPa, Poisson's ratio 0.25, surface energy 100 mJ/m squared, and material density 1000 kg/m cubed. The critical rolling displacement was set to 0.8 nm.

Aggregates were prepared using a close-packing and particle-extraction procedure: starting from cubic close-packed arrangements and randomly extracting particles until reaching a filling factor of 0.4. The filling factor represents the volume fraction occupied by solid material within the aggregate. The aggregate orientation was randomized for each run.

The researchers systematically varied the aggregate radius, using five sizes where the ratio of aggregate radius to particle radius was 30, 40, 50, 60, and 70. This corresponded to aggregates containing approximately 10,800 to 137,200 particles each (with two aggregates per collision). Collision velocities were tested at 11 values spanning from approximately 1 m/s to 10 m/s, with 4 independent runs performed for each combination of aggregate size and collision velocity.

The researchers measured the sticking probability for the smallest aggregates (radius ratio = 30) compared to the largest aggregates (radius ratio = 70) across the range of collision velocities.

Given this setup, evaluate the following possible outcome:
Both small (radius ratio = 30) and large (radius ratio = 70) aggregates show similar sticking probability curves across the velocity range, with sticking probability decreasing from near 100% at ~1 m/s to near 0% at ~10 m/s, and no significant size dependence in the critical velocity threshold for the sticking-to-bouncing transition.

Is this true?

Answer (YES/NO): NO